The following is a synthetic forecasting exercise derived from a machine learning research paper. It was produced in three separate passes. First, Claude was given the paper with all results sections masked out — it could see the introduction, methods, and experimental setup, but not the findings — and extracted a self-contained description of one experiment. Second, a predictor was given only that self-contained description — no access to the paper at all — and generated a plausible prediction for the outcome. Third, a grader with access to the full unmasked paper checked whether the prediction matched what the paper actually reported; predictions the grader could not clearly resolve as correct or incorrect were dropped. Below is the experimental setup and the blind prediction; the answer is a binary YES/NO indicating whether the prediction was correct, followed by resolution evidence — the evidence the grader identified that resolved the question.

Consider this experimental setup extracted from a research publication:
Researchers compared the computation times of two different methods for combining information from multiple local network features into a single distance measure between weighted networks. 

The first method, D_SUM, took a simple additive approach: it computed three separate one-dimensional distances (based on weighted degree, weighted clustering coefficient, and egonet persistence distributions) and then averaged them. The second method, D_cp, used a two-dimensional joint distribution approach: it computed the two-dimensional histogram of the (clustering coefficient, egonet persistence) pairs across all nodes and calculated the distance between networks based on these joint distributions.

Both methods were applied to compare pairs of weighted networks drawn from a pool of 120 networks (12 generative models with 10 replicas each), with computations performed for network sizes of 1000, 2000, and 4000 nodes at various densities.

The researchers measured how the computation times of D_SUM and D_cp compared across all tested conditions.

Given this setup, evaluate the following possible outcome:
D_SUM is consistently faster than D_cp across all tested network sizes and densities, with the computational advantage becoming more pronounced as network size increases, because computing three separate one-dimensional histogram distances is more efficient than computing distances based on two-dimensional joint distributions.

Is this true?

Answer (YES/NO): NO